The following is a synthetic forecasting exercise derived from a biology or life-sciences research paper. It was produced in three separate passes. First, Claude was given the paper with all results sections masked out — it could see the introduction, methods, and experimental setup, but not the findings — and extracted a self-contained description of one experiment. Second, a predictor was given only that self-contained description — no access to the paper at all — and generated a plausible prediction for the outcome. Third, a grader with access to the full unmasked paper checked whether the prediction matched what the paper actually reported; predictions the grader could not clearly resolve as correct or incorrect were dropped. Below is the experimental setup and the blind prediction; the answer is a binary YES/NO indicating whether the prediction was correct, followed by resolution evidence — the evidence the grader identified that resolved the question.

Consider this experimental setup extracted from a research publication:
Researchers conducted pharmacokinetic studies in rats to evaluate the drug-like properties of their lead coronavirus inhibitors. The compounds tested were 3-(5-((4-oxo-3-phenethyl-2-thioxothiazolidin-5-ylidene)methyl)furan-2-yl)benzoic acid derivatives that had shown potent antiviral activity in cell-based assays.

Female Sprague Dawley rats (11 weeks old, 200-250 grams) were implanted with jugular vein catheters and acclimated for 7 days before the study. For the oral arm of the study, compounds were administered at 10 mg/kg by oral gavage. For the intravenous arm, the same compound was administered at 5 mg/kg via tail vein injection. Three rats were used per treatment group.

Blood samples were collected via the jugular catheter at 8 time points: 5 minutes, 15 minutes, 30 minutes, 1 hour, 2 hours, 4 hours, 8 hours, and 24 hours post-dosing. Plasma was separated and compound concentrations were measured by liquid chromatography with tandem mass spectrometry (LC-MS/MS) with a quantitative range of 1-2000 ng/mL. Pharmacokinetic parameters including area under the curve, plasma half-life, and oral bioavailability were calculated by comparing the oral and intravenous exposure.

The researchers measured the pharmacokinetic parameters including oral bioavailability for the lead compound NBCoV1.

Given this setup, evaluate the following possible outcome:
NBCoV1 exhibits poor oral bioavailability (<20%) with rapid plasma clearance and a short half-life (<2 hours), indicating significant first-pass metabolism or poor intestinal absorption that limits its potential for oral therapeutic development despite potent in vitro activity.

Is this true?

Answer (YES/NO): NO